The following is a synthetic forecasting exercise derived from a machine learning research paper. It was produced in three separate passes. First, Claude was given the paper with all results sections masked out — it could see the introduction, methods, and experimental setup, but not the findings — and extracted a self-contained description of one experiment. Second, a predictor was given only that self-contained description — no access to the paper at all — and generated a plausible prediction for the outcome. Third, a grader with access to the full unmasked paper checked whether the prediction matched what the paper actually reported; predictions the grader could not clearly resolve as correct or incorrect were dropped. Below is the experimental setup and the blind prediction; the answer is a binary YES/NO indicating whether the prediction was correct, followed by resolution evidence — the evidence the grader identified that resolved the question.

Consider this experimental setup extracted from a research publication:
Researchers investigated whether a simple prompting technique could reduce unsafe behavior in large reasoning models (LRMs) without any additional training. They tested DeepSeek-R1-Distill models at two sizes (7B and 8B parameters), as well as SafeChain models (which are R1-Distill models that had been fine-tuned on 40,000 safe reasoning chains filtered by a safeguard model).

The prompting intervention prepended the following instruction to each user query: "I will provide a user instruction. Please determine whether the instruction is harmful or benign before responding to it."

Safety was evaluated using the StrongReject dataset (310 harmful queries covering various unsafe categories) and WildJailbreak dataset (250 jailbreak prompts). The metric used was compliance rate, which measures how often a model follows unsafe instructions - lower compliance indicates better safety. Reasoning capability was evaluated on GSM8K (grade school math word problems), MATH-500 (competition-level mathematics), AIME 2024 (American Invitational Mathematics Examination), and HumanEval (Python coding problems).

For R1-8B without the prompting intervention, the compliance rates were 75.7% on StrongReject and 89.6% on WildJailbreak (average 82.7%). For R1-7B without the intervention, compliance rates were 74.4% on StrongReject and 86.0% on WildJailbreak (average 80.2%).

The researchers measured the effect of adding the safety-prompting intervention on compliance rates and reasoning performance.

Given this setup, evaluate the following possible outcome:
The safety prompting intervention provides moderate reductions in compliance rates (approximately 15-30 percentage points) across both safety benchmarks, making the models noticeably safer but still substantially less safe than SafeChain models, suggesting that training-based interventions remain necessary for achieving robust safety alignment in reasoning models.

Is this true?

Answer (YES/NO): NO